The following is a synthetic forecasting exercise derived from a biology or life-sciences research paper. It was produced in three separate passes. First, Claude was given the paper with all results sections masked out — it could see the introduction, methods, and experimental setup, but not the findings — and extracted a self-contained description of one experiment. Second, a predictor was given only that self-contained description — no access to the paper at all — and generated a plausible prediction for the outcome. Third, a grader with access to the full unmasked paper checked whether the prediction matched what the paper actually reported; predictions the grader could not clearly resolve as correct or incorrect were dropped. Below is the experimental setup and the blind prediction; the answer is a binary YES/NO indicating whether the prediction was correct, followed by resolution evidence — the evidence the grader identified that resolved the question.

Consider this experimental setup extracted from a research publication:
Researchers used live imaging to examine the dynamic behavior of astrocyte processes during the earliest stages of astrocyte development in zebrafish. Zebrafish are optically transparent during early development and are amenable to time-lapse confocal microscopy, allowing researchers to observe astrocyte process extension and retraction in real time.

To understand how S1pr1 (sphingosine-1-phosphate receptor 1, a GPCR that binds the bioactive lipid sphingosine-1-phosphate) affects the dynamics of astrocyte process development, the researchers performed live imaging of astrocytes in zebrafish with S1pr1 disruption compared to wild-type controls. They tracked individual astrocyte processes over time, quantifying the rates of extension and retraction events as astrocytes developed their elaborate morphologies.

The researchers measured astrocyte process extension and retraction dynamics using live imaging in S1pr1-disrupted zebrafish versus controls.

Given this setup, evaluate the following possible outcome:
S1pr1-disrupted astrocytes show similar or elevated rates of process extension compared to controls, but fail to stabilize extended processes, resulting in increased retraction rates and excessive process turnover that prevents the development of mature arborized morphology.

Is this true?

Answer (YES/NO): YES